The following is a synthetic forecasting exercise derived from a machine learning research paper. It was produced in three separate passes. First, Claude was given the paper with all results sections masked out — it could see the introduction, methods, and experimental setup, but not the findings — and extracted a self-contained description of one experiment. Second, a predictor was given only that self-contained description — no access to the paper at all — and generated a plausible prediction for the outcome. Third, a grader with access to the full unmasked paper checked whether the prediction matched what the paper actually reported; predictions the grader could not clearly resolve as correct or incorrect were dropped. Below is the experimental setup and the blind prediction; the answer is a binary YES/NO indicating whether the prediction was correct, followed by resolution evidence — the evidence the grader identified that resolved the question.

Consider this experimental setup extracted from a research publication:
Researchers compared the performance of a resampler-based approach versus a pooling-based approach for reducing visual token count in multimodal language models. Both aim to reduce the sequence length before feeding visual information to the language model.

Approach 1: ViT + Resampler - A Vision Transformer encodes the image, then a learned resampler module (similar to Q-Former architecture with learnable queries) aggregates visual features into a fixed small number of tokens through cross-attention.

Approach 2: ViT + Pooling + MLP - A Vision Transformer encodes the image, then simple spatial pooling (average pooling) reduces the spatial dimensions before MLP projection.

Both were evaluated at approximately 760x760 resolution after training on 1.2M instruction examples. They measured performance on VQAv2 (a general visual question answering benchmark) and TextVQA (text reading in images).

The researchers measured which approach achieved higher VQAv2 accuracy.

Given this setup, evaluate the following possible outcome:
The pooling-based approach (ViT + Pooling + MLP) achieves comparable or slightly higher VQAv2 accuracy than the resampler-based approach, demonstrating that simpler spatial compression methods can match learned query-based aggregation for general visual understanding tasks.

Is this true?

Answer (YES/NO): YES